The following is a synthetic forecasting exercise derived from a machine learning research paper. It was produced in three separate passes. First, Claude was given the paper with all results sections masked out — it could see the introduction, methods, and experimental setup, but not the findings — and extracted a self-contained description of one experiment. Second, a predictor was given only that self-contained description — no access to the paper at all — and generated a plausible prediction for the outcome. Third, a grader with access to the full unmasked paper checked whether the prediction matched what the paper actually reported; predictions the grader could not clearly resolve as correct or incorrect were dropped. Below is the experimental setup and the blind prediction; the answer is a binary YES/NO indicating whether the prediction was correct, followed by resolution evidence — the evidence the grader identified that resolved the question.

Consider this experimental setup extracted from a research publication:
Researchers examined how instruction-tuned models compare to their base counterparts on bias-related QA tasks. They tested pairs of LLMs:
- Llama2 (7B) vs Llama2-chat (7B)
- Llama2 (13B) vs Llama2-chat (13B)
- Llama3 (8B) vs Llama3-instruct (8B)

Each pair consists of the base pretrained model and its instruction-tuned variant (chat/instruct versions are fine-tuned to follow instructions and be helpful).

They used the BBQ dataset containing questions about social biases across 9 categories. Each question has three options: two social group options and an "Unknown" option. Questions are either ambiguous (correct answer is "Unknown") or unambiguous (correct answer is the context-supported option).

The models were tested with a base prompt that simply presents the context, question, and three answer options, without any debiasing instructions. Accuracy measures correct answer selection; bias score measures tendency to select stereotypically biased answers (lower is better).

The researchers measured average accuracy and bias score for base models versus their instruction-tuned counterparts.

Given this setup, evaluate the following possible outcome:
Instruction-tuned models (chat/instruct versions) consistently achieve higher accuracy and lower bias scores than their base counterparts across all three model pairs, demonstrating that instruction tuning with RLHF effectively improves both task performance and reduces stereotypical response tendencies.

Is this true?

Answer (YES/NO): NO